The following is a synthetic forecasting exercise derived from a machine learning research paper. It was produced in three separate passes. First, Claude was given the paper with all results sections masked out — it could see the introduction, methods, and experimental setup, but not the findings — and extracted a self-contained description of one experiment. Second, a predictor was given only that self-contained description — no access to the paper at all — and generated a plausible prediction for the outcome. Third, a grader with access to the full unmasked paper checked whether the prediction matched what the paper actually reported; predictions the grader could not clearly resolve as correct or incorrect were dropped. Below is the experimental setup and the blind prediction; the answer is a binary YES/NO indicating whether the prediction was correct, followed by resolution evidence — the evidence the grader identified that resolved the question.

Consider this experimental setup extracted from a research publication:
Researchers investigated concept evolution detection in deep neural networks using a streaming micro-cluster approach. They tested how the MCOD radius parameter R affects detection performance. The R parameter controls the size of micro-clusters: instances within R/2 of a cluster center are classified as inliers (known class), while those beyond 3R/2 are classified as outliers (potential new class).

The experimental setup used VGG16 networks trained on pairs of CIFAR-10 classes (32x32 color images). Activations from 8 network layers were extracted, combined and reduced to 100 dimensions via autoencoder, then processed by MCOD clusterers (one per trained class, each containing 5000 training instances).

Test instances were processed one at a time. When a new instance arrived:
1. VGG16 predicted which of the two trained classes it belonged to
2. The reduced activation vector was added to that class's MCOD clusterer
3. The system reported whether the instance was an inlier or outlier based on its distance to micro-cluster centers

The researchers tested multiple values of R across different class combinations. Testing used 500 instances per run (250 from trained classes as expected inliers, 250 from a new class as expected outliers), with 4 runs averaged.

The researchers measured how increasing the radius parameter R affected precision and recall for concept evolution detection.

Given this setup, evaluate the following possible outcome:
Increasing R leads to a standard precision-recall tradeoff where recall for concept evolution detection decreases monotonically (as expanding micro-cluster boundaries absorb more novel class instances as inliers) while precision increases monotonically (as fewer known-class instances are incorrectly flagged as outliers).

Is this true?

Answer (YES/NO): NO